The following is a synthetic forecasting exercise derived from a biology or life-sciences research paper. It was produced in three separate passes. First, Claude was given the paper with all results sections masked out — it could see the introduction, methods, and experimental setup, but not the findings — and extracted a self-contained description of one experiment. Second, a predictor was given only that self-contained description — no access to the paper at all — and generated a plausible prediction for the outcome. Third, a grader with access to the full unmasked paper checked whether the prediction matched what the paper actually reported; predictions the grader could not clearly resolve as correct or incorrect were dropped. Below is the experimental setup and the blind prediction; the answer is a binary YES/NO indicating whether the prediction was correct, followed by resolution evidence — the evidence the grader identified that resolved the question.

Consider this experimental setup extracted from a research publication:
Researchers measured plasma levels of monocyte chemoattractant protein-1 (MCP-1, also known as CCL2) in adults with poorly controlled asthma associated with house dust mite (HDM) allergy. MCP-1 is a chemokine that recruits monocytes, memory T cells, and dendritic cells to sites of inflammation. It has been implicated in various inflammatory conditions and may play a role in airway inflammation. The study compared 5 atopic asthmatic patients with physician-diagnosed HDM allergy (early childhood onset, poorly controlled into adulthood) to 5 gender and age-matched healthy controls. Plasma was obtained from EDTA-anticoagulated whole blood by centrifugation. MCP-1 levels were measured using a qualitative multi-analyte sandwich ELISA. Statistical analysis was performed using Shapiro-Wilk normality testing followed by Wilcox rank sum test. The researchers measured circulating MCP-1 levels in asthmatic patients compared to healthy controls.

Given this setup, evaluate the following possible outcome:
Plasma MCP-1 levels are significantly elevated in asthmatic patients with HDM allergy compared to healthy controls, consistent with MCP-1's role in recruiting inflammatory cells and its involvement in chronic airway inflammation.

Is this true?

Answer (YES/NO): NO